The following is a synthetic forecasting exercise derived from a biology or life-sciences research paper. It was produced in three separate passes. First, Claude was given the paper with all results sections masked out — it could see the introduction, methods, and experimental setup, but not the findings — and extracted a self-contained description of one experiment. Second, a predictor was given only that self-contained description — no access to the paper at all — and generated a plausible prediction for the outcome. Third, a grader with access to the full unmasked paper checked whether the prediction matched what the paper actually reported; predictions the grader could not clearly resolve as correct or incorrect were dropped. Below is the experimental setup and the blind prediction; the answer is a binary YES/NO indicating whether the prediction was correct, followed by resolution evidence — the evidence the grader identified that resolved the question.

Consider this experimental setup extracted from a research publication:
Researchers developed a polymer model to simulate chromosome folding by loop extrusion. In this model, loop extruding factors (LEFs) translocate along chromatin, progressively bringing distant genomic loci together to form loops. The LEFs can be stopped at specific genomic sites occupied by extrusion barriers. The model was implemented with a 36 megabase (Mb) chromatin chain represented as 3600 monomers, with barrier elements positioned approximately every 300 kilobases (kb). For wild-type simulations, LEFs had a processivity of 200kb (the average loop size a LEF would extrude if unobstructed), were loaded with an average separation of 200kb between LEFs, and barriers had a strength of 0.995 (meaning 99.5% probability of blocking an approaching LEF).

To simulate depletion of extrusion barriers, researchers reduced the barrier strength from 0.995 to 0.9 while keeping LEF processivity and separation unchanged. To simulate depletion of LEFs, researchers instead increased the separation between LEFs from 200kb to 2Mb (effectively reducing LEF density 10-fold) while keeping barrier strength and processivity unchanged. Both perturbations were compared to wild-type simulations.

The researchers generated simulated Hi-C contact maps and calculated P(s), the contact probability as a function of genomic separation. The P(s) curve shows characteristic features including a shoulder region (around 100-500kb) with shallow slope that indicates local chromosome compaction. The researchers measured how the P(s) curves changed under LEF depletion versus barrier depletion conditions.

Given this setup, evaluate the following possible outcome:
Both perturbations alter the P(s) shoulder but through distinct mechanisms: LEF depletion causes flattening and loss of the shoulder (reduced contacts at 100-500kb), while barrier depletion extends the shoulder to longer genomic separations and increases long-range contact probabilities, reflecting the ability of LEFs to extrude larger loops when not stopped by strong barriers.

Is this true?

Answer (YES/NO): NO